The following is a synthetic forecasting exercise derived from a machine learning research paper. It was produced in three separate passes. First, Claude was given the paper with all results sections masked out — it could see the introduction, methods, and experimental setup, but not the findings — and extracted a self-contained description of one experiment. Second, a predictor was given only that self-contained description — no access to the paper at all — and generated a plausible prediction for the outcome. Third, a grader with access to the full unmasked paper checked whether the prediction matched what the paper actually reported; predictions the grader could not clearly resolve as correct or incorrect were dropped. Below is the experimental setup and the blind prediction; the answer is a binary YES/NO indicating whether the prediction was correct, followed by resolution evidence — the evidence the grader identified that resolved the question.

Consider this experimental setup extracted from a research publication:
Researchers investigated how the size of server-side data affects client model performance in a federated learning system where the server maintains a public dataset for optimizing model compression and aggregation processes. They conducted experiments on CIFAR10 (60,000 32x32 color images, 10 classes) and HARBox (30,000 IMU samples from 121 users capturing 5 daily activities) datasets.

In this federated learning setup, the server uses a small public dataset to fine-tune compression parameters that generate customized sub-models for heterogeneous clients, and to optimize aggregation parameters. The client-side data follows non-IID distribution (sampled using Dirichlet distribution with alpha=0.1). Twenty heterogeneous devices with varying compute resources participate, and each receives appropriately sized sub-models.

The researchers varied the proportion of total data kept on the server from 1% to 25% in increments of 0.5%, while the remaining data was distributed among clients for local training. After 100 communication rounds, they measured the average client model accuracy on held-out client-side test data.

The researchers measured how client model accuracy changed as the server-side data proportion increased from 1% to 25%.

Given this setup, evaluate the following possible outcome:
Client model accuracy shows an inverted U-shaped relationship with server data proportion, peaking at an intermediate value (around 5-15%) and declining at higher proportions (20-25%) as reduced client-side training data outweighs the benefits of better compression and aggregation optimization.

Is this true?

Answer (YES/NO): YES